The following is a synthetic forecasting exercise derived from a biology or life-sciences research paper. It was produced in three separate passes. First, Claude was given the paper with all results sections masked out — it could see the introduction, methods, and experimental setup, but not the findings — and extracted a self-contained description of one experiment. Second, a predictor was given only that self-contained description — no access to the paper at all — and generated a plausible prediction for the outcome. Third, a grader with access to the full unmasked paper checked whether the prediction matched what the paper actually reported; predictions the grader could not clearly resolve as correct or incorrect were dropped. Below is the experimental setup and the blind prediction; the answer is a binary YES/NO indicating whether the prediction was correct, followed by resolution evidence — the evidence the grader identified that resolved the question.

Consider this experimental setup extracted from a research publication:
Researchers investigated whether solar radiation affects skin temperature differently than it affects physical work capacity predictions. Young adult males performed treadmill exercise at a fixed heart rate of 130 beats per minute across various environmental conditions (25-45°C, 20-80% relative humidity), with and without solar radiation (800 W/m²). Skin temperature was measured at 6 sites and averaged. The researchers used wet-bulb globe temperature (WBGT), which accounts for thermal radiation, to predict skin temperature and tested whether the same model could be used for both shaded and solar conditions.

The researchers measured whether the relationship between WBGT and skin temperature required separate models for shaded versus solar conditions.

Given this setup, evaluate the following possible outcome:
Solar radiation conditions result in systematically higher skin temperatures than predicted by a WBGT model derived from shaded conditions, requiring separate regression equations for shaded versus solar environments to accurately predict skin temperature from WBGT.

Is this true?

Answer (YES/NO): NO